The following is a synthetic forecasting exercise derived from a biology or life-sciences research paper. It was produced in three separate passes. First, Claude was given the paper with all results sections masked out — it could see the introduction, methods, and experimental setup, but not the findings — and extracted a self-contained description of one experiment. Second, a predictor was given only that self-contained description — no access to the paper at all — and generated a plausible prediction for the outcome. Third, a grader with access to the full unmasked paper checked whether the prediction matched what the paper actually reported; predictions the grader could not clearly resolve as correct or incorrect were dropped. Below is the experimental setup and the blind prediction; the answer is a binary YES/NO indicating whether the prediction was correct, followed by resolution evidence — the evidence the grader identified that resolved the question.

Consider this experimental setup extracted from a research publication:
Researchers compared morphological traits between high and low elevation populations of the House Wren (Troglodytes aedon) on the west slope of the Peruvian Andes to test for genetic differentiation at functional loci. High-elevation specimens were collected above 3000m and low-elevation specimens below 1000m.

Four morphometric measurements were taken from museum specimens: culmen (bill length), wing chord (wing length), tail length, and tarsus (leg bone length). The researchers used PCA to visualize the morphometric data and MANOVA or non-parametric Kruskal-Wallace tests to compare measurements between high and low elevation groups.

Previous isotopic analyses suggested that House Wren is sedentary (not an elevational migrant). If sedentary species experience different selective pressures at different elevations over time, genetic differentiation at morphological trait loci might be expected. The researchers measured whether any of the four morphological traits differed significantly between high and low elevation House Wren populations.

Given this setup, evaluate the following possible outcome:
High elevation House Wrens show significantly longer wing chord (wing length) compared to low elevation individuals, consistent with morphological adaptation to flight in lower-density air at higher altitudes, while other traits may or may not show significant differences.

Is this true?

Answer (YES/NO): NO